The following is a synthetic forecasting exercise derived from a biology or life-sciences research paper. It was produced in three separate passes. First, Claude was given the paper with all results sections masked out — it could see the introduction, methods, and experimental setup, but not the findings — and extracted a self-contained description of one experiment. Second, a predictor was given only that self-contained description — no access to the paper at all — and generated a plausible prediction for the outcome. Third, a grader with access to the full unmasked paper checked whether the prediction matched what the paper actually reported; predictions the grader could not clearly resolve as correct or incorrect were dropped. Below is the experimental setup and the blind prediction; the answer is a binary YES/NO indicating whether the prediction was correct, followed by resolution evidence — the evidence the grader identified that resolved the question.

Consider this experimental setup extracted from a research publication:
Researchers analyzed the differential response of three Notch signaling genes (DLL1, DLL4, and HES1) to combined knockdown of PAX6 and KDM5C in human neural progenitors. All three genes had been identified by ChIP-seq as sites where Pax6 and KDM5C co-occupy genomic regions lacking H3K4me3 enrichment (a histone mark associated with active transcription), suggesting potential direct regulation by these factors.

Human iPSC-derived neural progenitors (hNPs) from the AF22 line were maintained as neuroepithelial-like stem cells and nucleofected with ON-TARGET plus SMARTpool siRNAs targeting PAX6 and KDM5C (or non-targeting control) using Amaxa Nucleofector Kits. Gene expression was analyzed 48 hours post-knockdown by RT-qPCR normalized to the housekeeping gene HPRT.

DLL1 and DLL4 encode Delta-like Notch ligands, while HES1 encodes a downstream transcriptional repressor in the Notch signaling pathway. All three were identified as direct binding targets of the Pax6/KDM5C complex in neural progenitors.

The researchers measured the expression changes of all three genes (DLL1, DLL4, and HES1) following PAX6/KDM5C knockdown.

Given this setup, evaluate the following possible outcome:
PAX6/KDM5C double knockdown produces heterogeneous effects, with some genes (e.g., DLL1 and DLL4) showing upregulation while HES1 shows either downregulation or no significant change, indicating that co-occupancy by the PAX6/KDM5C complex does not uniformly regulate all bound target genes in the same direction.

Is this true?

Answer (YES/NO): NO